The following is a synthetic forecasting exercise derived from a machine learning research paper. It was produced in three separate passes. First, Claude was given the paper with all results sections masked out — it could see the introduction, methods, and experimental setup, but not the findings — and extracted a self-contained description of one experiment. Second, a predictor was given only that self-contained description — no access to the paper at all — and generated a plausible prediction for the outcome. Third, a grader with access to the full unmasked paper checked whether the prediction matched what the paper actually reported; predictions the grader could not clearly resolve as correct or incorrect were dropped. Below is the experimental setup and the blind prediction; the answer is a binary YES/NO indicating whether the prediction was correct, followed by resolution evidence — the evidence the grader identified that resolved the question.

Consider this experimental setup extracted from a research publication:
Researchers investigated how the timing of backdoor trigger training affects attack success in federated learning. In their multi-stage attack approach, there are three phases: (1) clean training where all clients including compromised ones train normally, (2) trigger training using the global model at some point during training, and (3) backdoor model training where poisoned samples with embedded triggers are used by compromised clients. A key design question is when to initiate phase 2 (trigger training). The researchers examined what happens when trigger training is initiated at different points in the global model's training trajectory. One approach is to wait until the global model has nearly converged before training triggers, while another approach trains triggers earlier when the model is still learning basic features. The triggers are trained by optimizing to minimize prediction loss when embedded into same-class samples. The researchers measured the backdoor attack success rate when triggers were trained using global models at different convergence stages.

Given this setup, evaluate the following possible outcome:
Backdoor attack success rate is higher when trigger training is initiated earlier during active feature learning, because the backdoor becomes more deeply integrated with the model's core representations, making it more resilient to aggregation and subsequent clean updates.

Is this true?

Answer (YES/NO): YES